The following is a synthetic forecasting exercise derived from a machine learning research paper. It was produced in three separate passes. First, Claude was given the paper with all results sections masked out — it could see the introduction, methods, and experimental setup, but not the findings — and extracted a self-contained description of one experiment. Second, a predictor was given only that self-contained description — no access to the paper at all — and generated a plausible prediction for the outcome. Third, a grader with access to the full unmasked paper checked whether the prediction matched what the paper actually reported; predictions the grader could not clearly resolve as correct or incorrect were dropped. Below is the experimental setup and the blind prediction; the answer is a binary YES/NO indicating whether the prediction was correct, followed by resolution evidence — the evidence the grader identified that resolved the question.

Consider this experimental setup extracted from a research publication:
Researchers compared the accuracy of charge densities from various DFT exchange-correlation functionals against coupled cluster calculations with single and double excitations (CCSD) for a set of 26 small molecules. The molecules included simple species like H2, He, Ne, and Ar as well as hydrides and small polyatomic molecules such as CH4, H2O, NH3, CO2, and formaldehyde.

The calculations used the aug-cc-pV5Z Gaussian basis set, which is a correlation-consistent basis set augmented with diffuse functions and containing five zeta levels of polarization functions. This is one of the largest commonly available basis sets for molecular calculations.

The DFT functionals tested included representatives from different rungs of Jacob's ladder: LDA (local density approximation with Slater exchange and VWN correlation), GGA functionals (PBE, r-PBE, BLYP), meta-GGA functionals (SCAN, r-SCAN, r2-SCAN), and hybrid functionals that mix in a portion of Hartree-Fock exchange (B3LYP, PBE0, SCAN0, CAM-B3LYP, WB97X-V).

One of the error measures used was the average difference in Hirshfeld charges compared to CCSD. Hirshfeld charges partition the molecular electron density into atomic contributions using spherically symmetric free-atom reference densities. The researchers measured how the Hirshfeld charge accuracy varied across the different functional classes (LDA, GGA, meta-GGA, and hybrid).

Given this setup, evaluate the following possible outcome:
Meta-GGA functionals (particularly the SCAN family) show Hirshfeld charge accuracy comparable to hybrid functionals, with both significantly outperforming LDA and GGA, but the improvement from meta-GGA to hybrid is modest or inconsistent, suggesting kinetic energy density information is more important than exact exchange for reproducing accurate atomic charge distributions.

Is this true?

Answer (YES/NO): YES